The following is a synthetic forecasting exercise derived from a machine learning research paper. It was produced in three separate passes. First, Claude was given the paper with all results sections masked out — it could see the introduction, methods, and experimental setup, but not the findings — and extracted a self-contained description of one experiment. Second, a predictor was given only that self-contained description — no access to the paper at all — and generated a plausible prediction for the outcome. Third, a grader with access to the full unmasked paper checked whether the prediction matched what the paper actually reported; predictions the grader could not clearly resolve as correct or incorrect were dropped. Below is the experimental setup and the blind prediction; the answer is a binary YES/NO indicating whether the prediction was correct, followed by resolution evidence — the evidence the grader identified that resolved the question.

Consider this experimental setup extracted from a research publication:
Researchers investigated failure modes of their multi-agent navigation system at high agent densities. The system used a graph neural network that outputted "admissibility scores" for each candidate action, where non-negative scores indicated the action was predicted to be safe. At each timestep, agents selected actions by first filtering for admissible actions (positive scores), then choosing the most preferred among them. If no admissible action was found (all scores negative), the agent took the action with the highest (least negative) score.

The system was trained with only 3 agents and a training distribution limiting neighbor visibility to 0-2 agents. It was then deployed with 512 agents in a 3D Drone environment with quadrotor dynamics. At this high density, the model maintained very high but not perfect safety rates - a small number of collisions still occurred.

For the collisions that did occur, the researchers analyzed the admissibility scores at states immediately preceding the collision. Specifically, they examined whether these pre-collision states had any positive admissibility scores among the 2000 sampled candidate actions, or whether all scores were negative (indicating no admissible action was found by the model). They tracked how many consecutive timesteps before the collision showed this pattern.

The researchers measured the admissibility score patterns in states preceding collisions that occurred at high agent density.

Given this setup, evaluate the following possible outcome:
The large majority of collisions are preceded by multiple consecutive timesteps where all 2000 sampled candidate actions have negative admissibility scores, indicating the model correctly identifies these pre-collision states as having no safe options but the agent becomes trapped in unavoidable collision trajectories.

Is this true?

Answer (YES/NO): YES